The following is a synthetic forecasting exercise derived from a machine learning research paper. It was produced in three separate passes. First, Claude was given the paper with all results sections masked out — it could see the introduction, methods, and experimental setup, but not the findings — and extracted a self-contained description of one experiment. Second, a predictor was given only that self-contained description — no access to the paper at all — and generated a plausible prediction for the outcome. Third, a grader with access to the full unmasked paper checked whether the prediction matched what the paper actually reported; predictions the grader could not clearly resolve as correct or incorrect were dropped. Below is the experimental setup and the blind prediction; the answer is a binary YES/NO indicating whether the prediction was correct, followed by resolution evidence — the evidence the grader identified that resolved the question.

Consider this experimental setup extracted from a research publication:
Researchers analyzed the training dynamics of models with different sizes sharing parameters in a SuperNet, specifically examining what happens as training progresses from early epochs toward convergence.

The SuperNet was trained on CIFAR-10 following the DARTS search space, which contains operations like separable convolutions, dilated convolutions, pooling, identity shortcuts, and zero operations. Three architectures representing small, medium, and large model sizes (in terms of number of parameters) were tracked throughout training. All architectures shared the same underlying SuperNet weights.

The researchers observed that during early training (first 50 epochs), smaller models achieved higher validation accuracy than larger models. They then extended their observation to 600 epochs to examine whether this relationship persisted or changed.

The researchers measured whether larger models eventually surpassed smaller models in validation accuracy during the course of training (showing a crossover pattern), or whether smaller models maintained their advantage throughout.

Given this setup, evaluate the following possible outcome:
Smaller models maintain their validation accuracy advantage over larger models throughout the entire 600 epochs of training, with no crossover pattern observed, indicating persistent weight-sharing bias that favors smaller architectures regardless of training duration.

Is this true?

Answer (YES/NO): NO